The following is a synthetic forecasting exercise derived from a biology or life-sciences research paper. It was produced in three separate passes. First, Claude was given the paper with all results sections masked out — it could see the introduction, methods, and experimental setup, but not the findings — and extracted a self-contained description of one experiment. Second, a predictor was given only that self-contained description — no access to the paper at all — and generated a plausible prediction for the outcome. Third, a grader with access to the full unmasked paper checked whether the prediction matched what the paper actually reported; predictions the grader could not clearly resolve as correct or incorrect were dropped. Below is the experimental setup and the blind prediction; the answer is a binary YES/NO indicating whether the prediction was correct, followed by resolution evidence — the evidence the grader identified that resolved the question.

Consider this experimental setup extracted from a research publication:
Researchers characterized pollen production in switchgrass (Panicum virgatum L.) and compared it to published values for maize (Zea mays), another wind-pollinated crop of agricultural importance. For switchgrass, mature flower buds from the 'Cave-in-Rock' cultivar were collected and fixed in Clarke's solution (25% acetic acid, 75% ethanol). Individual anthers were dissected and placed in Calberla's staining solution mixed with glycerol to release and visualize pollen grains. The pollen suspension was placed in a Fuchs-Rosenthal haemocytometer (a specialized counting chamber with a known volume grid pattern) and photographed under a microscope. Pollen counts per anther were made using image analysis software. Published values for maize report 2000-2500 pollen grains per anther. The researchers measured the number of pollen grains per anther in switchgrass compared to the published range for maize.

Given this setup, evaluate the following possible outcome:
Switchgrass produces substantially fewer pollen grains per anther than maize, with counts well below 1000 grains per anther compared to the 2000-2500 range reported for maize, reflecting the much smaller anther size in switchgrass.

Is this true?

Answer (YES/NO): NO